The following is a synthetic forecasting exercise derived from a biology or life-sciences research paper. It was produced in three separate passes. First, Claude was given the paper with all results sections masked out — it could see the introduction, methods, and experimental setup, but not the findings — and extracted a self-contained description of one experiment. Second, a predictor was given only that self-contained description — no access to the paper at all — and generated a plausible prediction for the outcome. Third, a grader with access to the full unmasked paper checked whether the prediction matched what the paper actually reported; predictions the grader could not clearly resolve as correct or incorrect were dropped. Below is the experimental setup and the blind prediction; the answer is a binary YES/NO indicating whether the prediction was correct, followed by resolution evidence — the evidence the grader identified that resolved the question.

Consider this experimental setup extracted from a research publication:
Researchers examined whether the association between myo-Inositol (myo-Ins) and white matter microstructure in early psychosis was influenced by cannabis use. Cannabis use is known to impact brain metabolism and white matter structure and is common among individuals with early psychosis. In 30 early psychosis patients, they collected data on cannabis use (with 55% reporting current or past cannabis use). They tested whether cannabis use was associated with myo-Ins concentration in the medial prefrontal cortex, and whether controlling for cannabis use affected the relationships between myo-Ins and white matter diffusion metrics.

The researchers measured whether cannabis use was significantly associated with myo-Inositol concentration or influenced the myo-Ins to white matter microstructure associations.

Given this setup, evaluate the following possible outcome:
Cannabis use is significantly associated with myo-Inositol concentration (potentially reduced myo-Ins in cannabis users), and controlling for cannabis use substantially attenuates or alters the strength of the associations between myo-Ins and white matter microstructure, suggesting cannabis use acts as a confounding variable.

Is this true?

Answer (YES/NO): NO